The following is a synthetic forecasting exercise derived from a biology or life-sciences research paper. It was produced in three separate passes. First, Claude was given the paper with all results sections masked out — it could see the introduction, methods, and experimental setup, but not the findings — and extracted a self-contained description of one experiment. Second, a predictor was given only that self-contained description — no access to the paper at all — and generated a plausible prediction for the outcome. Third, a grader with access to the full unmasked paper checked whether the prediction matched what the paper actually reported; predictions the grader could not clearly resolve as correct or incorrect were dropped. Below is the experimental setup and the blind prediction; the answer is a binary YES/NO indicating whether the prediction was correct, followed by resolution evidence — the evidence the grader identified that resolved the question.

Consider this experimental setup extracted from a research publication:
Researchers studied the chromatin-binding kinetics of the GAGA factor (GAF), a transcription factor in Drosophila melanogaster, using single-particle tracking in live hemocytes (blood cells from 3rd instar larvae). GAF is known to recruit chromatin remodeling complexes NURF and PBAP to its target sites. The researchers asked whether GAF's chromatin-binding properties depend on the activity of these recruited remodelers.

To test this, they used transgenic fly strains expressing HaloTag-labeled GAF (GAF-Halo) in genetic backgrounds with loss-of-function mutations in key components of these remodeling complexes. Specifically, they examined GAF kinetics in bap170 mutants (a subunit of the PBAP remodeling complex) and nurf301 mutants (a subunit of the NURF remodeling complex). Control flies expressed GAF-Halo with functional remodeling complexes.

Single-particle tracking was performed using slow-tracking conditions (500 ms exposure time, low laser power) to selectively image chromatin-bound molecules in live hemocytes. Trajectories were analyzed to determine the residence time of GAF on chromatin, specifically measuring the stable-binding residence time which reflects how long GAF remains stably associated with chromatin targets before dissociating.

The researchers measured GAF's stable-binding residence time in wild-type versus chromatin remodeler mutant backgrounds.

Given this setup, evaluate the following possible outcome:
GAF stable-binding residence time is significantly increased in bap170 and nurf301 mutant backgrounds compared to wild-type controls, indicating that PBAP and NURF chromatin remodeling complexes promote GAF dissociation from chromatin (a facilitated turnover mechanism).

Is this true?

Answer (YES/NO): NO